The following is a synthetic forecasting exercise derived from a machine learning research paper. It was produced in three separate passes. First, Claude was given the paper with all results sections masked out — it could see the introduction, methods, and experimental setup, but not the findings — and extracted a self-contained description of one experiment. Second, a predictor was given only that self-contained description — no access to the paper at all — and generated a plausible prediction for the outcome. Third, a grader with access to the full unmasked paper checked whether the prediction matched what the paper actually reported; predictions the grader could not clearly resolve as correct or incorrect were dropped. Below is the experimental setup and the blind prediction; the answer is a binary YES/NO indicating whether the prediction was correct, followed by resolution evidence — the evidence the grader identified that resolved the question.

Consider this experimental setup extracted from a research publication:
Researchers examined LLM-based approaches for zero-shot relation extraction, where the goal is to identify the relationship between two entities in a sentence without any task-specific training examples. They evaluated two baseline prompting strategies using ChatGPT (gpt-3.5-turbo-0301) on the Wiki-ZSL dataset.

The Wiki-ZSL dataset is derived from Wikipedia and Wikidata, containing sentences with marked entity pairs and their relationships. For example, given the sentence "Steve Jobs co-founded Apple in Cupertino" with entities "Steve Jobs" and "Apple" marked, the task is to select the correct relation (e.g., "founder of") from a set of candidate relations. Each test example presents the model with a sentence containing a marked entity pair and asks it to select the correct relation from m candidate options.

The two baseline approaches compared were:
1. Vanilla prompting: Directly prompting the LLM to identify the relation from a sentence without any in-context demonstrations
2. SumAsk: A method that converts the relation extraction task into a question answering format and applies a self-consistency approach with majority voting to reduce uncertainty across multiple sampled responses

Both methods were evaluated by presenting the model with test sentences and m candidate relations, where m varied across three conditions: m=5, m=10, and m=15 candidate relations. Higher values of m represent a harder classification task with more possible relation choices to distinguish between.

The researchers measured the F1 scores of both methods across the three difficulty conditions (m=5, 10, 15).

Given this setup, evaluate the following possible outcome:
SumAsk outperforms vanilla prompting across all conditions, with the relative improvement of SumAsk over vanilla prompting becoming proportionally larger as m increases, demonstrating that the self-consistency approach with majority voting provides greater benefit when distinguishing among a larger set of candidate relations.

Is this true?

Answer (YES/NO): NO